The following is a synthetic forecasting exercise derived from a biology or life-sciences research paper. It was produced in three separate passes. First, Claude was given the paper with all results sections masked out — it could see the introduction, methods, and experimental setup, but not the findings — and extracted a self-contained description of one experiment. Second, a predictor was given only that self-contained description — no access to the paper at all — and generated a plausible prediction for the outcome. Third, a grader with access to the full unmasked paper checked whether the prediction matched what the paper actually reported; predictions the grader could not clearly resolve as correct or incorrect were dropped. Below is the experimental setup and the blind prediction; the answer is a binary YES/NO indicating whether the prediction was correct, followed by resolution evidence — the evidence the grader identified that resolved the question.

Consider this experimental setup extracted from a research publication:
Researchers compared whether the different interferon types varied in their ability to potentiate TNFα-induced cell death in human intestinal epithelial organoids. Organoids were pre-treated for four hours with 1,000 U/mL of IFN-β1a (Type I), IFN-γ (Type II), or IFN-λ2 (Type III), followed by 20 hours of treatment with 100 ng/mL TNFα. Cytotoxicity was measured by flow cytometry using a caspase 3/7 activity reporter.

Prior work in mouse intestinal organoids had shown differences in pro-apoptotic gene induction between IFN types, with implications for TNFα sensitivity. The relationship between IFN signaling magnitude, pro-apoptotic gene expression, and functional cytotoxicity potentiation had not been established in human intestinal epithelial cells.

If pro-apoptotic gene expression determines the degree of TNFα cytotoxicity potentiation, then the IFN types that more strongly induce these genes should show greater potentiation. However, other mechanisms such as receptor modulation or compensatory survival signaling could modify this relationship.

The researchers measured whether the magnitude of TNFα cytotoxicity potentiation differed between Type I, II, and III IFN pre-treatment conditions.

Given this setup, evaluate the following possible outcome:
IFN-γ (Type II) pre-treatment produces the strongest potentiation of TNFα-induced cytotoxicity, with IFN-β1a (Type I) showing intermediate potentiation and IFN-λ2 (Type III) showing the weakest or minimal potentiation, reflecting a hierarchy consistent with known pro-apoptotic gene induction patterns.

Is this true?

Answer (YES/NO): NO